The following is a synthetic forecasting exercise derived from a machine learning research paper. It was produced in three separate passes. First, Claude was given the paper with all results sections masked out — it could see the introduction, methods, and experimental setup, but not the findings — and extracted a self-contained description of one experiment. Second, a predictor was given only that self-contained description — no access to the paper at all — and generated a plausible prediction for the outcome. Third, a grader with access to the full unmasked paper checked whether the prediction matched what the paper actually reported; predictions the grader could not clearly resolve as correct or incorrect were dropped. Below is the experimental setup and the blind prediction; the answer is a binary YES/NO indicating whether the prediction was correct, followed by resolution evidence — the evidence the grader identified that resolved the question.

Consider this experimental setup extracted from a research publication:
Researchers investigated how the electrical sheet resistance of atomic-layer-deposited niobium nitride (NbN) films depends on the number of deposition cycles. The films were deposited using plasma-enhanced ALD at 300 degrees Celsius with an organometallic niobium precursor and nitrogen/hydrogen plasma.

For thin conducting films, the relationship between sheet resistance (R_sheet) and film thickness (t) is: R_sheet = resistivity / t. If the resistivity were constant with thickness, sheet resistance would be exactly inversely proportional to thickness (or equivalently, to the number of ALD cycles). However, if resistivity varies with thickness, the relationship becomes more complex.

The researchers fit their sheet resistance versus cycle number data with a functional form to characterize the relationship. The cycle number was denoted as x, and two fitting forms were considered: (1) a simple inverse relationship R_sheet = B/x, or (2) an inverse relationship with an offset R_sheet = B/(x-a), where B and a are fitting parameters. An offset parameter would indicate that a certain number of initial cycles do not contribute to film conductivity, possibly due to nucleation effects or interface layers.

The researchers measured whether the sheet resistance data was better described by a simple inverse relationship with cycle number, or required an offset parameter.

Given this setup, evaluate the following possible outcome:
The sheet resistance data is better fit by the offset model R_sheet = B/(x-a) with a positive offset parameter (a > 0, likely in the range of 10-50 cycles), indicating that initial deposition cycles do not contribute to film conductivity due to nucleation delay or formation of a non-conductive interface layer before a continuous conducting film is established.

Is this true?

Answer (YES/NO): NO